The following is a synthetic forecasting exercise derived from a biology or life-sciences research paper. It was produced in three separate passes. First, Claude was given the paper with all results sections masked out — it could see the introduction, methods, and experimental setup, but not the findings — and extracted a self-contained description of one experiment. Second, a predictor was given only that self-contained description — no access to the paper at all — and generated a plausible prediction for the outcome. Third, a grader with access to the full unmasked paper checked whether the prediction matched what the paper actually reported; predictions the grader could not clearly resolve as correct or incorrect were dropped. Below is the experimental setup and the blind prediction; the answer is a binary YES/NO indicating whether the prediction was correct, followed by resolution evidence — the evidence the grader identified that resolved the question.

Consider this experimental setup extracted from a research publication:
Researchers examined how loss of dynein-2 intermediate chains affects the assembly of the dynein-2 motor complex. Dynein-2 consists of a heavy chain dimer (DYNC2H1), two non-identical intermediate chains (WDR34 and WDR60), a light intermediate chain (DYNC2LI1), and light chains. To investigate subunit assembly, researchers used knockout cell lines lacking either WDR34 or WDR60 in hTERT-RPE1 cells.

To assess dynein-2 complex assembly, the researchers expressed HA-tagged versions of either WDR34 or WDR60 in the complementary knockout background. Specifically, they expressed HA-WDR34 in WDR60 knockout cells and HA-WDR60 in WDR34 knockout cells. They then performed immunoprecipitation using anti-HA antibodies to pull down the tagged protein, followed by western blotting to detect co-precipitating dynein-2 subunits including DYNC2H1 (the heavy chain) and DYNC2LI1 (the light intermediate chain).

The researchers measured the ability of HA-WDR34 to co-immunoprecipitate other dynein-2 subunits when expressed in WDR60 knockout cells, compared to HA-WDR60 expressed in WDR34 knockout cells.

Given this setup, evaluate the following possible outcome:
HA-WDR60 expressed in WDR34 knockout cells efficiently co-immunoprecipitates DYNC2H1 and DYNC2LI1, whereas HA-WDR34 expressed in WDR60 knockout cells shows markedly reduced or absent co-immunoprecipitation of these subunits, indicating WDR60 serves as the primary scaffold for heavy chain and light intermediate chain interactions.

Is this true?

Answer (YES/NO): YES